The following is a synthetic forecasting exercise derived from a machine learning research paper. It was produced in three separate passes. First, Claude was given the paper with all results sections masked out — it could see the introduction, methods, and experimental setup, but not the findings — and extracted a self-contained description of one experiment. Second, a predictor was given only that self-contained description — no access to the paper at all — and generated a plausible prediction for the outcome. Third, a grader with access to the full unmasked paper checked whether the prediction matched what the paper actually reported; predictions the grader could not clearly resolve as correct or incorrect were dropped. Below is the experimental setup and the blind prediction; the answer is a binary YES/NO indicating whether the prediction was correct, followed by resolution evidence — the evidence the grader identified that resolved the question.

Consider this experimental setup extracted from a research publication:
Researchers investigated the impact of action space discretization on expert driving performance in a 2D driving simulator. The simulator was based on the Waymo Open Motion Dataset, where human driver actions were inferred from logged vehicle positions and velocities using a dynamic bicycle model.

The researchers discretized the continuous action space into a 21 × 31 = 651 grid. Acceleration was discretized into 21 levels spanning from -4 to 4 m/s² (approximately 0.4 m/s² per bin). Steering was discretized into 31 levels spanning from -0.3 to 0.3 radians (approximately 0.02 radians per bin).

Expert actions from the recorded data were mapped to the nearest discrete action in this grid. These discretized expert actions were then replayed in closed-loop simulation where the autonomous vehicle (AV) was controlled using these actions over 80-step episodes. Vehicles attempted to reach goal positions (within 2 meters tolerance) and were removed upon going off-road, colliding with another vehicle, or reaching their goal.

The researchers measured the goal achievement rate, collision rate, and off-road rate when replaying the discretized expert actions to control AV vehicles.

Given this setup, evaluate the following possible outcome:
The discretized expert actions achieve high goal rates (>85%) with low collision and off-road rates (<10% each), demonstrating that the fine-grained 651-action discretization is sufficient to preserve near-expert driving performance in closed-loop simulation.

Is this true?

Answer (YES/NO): NO